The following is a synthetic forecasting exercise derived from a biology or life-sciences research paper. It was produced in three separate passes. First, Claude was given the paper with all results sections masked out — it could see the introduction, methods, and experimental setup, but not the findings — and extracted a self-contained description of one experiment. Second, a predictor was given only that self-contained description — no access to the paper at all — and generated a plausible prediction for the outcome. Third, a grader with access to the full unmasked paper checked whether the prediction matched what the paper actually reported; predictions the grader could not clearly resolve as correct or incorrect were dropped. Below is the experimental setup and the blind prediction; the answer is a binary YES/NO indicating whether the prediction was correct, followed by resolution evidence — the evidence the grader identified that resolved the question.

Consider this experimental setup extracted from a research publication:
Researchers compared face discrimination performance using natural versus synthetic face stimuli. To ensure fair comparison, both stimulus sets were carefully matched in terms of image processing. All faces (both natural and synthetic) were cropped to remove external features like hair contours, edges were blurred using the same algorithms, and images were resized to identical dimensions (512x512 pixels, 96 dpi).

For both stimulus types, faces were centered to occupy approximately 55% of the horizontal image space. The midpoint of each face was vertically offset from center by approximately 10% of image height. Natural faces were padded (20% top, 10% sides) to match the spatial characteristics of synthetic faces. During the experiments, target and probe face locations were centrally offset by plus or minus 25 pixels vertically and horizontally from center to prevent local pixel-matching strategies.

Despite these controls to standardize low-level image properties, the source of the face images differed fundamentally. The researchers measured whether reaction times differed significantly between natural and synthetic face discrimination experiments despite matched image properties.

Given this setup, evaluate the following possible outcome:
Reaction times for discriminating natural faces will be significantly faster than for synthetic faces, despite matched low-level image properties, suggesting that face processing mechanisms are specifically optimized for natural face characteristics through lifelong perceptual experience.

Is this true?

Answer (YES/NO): NO